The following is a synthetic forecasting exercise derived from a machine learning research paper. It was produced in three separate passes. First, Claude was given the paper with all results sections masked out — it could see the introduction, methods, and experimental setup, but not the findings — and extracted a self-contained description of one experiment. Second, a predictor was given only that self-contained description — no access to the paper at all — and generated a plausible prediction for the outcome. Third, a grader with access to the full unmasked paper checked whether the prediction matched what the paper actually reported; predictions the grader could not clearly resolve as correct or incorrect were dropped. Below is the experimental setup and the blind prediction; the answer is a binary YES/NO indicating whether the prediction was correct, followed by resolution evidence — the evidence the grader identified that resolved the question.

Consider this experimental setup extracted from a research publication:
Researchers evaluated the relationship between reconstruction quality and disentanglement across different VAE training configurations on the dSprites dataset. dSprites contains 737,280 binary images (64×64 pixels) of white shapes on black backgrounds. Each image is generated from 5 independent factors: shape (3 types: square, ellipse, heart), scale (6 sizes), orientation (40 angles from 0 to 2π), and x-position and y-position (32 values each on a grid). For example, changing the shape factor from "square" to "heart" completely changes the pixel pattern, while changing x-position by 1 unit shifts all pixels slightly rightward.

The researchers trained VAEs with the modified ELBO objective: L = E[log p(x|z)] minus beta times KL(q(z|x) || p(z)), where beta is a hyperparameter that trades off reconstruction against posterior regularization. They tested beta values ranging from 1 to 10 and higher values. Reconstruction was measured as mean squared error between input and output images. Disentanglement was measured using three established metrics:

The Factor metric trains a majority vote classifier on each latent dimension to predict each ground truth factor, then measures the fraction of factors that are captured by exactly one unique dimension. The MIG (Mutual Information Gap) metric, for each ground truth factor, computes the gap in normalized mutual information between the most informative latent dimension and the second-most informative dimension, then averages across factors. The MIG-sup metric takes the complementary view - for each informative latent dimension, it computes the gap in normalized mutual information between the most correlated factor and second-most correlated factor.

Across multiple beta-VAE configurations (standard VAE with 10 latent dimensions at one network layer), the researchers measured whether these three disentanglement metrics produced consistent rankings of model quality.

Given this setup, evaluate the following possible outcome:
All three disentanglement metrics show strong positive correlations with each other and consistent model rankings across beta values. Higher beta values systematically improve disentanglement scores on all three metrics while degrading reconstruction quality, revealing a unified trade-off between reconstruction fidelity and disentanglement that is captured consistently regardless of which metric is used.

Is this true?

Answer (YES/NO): NO